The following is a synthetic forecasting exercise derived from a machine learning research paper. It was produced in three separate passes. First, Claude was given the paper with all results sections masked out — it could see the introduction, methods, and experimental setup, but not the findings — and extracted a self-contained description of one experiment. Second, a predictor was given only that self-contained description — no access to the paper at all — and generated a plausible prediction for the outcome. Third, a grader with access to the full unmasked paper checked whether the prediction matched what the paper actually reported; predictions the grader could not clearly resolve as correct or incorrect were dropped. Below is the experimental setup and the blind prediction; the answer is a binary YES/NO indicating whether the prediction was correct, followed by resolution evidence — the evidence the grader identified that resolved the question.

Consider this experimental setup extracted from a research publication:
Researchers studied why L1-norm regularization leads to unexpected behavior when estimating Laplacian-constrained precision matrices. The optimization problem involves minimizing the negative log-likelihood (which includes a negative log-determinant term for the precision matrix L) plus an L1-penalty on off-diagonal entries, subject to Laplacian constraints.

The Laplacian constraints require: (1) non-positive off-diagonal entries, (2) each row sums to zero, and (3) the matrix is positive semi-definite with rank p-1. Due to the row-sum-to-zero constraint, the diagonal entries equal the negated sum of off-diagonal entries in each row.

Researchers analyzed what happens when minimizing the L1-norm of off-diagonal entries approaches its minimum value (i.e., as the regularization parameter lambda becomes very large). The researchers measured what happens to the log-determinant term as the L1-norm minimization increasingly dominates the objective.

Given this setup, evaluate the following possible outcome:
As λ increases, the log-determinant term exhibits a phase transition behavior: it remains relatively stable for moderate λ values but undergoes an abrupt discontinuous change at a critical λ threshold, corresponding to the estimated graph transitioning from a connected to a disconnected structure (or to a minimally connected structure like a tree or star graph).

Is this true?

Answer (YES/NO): NO